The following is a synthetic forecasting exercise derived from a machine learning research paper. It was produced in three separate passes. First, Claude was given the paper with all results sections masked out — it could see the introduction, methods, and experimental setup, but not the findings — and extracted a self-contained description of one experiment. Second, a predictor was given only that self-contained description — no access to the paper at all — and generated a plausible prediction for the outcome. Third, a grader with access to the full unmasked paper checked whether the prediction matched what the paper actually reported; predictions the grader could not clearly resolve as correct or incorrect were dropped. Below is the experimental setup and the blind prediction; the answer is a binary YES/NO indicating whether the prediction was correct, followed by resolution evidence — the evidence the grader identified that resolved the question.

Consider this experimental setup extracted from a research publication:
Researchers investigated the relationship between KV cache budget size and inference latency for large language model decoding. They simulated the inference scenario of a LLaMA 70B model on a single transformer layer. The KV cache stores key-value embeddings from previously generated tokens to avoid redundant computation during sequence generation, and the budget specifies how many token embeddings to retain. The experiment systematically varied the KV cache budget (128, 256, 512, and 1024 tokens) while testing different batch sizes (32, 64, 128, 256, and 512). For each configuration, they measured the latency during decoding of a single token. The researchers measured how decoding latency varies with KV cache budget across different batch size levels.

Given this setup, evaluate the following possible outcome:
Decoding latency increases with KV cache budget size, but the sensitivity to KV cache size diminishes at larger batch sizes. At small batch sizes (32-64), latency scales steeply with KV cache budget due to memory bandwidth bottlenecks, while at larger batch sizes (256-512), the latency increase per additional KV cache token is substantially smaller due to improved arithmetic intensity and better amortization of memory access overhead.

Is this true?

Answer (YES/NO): NO